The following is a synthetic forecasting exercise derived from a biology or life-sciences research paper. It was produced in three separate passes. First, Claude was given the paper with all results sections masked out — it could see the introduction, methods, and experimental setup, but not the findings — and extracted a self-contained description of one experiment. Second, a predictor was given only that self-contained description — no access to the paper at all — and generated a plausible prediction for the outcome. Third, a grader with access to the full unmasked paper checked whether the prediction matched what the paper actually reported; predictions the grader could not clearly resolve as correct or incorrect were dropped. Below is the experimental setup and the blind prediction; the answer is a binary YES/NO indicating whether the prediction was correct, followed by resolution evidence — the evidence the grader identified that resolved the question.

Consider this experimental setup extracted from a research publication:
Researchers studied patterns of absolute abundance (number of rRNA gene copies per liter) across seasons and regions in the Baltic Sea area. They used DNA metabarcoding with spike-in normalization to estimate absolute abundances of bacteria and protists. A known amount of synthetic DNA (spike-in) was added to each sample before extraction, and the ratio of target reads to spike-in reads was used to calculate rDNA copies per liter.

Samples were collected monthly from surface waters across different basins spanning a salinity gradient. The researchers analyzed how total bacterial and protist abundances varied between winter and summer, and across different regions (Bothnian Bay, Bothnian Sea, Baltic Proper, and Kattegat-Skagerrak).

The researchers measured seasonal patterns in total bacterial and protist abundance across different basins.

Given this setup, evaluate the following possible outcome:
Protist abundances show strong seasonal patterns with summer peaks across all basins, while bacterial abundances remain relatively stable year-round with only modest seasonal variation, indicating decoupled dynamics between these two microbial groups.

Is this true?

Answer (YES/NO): NO